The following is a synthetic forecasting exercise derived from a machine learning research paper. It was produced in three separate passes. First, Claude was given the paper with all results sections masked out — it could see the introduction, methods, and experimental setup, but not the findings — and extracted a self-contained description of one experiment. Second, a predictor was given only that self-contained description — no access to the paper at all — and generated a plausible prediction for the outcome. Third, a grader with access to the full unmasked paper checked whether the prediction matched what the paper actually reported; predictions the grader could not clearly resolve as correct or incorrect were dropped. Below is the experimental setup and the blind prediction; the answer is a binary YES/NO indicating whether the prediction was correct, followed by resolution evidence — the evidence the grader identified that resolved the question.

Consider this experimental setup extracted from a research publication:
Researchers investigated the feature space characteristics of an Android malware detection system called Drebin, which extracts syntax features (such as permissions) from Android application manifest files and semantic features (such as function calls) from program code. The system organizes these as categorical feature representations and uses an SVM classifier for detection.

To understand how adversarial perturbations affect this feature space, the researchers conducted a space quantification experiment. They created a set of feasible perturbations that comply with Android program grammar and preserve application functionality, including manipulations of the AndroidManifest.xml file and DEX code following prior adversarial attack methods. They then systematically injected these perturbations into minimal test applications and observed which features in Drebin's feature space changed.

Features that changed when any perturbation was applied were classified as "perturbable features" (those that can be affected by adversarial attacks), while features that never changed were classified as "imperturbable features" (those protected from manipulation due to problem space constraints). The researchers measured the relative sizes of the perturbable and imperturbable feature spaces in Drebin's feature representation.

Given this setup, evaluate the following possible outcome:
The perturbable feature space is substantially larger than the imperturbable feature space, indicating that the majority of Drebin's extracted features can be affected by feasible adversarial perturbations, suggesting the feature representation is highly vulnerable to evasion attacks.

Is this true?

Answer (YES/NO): NO